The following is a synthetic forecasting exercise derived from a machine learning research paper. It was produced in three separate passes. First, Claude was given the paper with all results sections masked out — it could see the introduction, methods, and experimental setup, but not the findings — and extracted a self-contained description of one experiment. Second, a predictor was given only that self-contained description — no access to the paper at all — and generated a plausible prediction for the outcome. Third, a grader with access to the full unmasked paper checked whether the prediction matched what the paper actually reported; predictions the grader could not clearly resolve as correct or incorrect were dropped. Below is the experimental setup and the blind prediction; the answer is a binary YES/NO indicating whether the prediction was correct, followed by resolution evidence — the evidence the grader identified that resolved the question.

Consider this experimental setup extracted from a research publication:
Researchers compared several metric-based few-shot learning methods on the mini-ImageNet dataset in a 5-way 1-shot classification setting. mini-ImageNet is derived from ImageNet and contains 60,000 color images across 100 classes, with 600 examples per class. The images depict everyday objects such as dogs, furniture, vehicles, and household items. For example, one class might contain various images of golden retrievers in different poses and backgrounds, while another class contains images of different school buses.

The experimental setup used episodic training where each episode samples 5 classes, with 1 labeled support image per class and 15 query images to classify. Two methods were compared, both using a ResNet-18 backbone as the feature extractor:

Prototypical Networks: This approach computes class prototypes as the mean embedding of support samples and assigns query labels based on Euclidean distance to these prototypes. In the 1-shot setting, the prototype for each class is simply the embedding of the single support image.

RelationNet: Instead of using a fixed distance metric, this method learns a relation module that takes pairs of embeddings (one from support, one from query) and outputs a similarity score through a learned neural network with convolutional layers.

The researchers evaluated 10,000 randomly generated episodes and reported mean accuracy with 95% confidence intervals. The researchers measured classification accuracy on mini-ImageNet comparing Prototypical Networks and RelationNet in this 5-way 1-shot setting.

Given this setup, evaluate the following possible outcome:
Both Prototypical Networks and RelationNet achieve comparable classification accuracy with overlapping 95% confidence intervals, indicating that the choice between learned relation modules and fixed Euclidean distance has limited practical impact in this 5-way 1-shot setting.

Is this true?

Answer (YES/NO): NO